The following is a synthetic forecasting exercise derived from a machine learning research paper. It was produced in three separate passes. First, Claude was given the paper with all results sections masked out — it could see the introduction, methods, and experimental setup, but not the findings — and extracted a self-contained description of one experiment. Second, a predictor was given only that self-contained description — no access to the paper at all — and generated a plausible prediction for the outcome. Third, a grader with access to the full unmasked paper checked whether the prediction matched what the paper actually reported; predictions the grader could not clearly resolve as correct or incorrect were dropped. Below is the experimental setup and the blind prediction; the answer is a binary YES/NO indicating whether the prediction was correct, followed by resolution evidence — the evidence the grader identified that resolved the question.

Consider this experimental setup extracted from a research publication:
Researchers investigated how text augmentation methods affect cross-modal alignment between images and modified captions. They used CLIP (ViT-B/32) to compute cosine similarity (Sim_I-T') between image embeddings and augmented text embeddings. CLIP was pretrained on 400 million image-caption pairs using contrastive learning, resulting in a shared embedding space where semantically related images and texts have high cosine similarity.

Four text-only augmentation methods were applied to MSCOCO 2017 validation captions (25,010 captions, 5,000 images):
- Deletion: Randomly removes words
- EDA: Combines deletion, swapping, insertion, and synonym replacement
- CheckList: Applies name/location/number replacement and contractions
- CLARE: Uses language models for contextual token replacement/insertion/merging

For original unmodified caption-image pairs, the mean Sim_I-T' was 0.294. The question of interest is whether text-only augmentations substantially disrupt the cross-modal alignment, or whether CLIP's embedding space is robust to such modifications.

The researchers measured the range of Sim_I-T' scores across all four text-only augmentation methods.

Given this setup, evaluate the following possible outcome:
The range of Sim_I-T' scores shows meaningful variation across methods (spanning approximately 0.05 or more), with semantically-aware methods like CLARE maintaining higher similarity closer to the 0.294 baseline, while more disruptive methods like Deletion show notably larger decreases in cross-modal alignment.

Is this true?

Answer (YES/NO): NO